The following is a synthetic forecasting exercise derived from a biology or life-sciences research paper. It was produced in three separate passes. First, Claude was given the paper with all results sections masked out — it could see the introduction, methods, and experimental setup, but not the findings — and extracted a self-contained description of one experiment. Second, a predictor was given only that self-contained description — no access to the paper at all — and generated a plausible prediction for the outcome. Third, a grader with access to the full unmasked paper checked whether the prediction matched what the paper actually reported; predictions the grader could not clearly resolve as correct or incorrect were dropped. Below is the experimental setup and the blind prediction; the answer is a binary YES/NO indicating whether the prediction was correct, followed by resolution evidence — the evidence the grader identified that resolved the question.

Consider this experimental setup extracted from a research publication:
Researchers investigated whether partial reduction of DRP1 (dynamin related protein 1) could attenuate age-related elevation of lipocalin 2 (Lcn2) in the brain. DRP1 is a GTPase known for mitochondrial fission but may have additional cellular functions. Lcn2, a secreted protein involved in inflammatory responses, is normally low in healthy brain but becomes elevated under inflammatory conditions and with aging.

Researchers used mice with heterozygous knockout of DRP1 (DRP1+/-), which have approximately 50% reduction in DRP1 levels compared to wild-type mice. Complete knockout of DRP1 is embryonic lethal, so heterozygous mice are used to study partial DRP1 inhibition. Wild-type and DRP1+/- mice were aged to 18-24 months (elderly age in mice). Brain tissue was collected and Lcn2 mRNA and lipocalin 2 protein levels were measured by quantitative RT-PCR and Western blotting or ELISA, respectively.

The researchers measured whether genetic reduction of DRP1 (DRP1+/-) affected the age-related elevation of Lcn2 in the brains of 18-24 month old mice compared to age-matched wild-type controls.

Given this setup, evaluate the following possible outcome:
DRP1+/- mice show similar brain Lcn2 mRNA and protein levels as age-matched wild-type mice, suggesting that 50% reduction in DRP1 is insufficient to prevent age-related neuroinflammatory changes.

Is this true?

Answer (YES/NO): NO